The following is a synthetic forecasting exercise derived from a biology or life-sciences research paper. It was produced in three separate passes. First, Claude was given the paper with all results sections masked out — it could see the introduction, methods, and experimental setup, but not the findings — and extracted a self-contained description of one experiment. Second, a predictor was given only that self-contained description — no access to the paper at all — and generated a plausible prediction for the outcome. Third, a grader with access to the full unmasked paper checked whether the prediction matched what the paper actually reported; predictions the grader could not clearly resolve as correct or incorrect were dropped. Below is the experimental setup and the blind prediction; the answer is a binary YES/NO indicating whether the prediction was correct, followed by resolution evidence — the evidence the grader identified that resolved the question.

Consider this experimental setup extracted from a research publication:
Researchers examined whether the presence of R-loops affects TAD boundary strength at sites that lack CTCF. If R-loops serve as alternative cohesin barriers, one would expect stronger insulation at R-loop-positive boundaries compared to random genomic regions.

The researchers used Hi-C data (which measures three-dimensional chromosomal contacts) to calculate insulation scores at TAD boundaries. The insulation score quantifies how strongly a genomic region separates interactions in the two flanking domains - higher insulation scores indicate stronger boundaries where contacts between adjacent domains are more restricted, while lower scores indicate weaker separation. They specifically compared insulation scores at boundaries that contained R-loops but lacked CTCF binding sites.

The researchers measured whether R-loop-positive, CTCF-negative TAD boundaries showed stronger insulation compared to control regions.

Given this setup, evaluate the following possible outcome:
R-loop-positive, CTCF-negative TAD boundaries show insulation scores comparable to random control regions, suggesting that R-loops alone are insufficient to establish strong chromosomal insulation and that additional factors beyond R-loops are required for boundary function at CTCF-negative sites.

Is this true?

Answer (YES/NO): NO